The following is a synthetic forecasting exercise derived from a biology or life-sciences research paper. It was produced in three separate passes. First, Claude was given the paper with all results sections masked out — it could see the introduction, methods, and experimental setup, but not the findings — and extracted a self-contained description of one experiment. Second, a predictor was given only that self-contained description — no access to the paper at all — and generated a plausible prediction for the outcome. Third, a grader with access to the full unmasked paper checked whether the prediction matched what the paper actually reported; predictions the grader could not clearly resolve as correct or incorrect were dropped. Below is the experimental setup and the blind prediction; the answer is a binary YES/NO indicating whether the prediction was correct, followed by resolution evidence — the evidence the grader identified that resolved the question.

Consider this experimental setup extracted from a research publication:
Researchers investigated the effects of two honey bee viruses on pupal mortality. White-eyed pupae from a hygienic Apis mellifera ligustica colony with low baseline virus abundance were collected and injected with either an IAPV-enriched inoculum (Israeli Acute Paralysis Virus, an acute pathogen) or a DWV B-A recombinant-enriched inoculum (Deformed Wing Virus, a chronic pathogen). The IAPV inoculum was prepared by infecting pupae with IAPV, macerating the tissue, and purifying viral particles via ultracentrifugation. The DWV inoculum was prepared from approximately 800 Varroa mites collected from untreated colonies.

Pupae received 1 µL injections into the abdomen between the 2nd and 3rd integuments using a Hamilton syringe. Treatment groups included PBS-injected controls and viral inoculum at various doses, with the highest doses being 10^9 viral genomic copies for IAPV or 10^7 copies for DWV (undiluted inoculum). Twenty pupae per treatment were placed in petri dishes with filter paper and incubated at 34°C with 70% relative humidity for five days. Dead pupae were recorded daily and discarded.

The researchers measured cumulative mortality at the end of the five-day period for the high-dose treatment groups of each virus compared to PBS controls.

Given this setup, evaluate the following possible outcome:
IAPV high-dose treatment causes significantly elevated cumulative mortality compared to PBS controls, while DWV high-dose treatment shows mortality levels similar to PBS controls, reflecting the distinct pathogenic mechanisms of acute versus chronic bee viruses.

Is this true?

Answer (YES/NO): NO